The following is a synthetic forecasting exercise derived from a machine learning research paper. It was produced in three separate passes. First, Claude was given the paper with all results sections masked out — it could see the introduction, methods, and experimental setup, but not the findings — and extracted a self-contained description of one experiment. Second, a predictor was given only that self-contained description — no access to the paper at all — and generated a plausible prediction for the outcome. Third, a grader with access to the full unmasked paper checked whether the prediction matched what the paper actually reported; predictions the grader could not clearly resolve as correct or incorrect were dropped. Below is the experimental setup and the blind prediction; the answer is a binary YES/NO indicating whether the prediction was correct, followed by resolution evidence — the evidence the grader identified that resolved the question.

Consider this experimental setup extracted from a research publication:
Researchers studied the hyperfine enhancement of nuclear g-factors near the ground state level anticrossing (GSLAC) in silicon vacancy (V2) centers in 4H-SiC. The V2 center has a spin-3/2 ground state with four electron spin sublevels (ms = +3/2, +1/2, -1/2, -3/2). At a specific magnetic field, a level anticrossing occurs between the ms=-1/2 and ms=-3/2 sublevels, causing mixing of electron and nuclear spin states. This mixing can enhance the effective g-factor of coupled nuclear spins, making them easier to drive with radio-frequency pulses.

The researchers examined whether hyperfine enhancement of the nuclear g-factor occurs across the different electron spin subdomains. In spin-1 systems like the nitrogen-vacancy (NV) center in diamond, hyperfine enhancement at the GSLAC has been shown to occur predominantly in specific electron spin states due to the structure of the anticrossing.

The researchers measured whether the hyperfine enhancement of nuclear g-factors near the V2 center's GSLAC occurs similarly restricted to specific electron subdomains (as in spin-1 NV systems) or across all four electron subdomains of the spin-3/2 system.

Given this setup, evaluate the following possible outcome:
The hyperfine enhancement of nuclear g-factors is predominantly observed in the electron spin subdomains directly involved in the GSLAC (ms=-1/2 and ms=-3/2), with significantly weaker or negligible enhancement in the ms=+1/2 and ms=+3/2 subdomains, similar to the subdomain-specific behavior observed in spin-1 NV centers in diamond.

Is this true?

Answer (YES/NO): NO